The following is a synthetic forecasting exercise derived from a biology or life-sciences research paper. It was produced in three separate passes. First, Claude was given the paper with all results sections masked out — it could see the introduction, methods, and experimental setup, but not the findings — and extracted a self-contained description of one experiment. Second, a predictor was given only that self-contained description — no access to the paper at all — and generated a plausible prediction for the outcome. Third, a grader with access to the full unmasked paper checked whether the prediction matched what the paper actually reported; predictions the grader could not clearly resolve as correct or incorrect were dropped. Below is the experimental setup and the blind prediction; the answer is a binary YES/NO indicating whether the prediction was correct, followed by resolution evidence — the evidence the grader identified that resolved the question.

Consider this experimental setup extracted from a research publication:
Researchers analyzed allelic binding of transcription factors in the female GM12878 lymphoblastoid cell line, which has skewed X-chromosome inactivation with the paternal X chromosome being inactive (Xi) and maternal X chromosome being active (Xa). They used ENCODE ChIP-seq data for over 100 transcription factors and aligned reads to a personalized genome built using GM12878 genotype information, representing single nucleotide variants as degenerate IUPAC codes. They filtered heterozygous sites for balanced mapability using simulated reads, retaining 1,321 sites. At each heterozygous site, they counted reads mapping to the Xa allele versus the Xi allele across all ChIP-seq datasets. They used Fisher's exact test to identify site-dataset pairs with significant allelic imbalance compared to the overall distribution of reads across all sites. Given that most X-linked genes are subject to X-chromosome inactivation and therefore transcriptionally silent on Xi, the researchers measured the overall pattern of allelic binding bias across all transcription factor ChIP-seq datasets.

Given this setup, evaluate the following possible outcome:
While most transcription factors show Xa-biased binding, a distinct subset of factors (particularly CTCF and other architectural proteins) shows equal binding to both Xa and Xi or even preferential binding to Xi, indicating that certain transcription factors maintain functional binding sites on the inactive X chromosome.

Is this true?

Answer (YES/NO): NO